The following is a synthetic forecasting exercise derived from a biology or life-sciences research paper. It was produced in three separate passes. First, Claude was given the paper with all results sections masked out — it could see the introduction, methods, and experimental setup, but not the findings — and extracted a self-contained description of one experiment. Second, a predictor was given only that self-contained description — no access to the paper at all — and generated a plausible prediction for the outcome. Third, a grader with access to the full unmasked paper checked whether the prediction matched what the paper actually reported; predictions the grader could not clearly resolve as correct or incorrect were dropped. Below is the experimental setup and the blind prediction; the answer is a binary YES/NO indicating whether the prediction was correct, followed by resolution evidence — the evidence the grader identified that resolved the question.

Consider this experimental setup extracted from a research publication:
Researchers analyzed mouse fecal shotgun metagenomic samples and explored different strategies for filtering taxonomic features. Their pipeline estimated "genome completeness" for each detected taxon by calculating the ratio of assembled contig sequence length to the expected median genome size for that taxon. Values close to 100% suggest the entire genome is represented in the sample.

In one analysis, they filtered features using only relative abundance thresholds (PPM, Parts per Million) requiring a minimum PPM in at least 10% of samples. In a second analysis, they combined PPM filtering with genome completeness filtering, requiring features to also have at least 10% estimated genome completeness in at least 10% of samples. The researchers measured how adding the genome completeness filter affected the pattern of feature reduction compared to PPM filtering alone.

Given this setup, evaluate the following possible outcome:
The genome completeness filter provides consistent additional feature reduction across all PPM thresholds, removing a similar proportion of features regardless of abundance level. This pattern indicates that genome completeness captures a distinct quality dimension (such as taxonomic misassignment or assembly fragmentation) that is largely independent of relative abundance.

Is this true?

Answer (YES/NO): NO